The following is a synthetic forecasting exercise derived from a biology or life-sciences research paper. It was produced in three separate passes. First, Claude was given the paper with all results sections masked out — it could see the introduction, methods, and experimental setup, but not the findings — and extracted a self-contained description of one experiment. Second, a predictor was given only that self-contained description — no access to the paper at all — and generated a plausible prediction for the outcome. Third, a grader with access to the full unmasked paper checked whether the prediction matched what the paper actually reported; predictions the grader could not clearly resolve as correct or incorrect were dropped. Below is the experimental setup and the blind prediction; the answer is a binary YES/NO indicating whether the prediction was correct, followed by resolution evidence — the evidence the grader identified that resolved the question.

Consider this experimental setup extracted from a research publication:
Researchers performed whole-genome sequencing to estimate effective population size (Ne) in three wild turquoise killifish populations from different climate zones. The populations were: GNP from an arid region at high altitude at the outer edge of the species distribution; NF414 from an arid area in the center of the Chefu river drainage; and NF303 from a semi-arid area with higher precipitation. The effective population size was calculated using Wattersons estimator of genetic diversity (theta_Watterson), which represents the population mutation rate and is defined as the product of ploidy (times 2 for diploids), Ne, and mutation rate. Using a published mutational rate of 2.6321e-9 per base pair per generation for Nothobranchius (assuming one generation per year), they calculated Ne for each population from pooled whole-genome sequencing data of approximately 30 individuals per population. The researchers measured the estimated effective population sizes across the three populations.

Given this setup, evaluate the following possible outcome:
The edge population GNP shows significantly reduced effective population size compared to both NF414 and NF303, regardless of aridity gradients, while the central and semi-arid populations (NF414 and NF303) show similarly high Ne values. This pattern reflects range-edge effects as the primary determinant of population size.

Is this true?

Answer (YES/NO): NO